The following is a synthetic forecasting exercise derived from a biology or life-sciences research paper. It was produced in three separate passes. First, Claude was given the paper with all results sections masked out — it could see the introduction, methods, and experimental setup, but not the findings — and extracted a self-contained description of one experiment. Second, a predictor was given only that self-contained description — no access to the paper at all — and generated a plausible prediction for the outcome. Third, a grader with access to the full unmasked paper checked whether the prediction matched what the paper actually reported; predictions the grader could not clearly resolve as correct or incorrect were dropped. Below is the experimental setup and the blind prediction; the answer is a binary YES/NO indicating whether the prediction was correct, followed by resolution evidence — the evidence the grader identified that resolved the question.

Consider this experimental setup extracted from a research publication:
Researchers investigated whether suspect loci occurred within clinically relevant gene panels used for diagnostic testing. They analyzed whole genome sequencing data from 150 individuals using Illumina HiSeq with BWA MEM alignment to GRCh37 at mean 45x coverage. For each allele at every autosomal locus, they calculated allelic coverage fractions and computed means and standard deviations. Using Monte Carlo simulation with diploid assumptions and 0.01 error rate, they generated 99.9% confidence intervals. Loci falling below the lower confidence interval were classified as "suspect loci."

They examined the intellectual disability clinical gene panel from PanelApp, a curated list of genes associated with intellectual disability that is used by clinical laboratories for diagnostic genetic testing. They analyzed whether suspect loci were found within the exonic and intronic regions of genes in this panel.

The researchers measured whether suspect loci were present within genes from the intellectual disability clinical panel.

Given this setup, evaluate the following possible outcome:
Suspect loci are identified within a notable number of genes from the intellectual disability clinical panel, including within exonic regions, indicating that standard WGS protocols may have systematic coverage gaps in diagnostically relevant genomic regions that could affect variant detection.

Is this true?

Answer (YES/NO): YES